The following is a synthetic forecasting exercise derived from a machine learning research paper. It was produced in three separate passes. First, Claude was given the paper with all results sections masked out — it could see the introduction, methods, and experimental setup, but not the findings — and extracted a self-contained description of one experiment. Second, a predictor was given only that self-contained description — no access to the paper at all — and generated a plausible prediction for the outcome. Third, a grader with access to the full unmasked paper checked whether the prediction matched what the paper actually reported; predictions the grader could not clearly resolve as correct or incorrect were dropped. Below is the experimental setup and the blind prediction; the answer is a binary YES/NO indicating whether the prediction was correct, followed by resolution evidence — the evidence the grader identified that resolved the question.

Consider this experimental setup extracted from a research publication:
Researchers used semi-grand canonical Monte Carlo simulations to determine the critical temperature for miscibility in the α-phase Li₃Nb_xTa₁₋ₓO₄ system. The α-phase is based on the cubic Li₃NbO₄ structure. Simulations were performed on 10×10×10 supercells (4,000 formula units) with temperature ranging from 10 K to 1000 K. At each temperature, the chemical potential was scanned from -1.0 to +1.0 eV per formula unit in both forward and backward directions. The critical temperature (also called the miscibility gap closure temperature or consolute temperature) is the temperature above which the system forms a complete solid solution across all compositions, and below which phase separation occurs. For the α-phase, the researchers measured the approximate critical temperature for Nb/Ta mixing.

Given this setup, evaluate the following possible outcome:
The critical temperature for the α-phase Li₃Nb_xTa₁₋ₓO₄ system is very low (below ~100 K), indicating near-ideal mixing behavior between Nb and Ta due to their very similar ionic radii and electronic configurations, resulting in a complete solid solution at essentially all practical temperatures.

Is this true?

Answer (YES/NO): NO